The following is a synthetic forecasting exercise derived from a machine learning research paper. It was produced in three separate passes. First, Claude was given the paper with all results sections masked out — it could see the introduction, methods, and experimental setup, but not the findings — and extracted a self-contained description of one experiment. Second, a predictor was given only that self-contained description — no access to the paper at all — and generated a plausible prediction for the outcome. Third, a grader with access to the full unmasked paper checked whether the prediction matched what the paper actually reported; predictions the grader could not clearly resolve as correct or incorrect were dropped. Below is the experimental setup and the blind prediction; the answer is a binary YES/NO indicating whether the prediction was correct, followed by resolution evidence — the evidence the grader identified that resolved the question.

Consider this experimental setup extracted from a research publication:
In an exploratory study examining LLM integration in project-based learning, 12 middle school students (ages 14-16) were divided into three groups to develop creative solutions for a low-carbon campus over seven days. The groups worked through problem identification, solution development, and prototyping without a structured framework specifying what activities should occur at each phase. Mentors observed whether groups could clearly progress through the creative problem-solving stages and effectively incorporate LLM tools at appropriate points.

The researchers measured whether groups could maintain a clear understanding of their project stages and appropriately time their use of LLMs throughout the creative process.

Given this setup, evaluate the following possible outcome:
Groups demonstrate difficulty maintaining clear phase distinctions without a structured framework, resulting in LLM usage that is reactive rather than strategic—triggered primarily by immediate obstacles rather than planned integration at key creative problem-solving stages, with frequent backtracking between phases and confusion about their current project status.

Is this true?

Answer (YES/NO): YES